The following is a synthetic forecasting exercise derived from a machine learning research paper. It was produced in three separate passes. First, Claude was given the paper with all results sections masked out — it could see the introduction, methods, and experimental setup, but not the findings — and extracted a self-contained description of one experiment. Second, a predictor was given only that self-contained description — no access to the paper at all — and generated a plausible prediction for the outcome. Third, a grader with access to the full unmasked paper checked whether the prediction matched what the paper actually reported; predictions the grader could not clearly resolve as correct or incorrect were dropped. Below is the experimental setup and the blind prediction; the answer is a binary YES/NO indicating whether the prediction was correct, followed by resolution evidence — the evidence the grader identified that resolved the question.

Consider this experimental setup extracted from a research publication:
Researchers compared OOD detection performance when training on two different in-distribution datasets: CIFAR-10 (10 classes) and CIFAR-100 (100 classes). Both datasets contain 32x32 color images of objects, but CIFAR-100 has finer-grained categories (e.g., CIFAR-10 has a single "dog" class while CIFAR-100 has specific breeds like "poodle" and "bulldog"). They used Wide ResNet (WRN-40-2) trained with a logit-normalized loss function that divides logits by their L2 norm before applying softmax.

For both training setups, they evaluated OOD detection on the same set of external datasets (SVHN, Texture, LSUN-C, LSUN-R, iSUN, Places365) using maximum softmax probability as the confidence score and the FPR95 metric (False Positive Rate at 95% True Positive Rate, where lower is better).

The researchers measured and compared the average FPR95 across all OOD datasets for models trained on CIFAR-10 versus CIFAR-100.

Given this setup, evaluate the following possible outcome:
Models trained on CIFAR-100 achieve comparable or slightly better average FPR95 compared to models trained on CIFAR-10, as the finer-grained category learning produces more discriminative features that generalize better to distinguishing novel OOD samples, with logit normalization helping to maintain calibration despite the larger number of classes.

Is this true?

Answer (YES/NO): NO